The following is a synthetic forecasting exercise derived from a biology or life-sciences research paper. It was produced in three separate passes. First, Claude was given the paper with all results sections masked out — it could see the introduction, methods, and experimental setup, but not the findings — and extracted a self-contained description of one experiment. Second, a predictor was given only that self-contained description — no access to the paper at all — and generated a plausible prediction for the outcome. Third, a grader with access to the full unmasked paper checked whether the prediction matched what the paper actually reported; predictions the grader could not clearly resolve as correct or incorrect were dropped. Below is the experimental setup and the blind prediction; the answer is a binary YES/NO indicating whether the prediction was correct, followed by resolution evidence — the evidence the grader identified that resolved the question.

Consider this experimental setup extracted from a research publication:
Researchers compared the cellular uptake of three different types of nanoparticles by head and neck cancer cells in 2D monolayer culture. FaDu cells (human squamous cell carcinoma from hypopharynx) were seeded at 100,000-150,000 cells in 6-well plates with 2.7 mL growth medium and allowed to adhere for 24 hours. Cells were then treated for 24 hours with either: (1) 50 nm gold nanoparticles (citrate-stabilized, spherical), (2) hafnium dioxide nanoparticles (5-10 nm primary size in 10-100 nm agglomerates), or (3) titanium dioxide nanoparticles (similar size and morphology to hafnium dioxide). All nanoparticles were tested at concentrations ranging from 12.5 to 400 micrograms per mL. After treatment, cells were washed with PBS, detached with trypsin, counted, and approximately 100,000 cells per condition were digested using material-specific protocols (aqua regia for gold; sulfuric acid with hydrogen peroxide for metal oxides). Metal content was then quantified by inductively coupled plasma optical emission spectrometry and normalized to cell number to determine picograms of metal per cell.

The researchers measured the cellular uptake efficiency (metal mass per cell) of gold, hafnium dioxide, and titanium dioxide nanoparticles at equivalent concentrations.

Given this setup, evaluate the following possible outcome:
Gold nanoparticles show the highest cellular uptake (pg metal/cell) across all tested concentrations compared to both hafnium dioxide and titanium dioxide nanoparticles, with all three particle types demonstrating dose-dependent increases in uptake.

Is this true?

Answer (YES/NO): YES